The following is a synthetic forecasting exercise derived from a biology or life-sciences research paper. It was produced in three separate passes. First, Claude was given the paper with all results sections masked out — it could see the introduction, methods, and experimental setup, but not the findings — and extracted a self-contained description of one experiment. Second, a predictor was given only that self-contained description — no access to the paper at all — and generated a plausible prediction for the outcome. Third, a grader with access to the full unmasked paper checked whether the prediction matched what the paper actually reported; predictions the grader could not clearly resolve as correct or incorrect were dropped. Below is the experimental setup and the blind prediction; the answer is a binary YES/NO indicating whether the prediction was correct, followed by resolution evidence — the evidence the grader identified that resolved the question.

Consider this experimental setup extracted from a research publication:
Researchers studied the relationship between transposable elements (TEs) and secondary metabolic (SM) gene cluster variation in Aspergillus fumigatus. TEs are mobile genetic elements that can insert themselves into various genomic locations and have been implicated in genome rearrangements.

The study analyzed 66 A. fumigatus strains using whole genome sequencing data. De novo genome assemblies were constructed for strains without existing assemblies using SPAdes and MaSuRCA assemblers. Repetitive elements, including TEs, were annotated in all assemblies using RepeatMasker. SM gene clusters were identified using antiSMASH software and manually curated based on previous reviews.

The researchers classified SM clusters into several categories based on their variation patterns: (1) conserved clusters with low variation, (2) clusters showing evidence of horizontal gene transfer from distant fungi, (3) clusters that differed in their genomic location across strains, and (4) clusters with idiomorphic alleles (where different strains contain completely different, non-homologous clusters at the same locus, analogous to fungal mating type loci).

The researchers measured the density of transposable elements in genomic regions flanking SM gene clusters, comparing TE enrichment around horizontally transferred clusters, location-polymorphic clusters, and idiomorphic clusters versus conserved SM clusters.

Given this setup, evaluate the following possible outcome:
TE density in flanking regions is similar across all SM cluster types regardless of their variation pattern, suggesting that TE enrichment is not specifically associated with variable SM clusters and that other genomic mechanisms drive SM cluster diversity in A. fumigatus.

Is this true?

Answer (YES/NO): NO